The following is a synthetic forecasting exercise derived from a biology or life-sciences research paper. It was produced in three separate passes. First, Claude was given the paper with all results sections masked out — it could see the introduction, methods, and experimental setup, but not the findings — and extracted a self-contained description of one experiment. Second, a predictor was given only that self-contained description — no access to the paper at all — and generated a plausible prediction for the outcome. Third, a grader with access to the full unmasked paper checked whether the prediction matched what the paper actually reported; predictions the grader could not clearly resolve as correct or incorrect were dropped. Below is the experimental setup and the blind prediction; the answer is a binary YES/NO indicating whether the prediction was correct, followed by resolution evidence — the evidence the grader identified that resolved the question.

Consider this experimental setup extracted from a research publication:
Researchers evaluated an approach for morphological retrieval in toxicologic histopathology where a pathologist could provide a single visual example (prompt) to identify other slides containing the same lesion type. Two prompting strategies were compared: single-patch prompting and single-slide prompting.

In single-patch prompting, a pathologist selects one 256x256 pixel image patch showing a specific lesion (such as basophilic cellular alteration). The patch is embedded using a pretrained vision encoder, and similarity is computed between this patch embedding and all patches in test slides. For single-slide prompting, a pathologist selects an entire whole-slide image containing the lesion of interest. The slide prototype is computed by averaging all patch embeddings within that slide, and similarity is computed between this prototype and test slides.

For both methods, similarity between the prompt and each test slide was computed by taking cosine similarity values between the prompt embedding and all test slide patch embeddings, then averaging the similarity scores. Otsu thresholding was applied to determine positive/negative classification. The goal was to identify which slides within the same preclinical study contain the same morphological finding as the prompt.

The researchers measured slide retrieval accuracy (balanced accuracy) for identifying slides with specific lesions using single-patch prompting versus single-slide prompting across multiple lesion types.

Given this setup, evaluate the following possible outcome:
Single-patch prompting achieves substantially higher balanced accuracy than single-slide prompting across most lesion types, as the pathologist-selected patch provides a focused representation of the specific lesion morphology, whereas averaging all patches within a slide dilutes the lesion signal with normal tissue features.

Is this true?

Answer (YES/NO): NO